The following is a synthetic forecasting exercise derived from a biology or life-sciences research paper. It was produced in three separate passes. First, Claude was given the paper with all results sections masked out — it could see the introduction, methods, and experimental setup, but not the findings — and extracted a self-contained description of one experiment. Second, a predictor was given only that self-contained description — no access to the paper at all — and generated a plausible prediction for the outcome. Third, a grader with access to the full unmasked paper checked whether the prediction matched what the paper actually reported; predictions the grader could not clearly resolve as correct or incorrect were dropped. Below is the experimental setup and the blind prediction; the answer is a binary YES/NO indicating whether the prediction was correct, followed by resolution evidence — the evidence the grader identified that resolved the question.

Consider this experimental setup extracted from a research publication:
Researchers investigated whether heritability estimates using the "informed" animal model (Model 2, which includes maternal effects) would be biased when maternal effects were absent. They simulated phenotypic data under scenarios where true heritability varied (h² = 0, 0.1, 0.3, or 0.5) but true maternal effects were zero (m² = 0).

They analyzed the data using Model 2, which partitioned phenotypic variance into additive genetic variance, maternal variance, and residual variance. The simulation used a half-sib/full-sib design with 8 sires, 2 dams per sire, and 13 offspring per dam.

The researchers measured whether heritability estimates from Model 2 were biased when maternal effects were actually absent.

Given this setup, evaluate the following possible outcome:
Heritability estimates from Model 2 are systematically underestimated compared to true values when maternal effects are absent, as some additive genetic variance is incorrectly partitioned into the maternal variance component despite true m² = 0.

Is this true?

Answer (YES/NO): YES